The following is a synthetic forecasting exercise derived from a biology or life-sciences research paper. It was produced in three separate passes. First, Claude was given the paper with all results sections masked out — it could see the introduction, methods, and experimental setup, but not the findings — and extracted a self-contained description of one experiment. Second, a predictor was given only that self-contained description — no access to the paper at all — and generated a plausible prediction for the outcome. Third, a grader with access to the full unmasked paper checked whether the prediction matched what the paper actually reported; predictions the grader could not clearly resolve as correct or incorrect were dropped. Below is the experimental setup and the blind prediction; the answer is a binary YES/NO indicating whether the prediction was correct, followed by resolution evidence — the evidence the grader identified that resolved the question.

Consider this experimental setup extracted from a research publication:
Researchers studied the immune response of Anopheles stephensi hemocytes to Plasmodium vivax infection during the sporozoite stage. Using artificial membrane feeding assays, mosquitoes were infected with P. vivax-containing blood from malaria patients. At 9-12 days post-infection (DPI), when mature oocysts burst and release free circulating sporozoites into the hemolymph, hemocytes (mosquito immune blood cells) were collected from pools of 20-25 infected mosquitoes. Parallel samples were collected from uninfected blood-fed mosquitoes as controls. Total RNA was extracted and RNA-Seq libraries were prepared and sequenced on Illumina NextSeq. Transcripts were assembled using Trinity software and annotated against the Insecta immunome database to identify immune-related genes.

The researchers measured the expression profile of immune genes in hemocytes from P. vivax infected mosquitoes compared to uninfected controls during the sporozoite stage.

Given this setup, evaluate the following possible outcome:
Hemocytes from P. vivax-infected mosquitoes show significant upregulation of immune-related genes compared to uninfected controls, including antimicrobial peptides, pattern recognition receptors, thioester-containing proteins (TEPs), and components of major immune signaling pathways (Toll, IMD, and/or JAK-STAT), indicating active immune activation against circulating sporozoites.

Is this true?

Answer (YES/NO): NO